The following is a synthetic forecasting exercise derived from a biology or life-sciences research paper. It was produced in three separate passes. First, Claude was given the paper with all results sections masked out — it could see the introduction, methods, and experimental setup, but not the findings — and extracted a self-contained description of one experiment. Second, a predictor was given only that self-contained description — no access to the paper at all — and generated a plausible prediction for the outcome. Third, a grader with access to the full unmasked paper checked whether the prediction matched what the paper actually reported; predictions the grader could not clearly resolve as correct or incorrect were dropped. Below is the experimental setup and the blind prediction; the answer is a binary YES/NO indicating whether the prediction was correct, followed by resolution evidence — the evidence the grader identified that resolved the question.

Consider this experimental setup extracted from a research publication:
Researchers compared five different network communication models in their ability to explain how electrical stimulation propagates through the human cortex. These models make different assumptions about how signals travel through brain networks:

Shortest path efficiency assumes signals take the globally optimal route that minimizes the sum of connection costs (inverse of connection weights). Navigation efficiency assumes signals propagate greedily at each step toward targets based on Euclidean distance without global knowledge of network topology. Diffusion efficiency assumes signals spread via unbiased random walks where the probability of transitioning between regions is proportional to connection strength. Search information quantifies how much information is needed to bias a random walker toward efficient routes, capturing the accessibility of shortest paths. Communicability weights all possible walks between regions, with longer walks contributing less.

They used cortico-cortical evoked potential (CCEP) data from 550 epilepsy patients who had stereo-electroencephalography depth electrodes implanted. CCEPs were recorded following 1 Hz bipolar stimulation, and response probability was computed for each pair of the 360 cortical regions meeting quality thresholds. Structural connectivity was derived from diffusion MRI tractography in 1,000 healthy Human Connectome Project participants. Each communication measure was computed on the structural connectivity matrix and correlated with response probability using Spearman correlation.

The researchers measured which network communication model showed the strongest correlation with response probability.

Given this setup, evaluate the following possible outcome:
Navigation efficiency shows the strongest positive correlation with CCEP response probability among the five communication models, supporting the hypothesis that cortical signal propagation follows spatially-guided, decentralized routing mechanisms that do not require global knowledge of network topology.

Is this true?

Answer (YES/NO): NO